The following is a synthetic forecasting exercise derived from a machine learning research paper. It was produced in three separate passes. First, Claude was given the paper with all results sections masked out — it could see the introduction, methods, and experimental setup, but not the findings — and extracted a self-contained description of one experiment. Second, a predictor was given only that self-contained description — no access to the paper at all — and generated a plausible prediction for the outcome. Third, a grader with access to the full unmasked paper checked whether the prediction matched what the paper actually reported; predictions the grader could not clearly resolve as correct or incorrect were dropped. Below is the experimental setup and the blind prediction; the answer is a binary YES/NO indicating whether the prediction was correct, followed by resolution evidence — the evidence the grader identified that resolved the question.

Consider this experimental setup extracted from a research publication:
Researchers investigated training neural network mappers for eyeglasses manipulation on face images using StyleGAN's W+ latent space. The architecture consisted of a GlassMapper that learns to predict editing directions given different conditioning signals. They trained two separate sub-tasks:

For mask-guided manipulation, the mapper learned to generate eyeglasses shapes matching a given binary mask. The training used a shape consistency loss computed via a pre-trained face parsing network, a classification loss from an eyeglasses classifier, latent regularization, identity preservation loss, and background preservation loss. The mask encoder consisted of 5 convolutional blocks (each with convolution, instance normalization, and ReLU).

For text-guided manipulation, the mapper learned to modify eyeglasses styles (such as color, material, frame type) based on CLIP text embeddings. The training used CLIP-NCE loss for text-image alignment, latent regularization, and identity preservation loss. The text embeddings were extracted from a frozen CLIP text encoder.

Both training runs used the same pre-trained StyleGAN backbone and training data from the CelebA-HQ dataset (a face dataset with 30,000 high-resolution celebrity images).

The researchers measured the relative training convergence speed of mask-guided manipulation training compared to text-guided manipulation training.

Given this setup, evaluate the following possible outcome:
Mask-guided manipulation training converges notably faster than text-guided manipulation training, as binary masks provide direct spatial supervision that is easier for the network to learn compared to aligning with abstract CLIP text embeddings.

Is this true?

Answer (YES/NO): NO